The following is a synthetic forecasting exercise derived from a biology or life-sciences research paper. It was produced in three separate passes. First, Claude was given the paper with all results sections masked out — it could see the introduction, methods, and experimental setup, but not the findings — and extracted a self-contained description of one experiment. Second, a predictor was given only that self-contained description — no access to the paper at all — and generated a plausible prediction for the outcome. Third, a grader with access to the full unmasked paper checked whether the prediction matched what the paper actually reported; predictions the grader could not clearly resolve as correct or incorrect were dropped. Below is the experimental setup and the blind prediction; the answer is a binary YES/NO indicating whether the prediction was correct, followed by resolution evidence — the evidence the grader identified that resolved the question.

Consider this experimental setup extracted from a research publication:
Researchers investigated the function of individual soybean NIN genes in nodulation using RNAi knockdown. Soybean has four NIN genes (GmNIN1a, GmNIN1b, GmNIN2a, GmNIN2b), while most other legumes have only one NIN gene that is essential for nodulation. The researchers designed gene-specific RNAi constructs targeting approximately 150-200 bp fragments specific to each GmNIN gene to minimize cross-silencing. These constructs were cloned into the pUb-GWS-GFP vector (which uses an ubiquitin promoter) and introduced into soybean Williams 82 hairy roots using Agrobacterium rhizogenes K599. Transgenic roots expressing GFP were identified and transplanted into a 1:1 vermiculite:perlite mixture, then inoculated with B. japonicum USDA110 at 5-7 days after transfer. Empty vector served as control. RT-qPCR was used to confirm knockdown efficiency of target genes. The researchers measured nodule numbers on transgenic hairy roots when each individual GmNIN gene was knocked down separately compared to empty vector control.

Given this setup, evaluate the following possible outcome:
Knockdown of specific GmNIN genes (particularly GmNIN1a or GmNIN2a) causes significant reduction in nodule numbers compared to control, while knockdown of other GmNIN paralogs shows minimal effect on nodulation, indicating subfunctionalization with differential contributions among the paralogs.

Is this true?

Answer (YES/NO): NO